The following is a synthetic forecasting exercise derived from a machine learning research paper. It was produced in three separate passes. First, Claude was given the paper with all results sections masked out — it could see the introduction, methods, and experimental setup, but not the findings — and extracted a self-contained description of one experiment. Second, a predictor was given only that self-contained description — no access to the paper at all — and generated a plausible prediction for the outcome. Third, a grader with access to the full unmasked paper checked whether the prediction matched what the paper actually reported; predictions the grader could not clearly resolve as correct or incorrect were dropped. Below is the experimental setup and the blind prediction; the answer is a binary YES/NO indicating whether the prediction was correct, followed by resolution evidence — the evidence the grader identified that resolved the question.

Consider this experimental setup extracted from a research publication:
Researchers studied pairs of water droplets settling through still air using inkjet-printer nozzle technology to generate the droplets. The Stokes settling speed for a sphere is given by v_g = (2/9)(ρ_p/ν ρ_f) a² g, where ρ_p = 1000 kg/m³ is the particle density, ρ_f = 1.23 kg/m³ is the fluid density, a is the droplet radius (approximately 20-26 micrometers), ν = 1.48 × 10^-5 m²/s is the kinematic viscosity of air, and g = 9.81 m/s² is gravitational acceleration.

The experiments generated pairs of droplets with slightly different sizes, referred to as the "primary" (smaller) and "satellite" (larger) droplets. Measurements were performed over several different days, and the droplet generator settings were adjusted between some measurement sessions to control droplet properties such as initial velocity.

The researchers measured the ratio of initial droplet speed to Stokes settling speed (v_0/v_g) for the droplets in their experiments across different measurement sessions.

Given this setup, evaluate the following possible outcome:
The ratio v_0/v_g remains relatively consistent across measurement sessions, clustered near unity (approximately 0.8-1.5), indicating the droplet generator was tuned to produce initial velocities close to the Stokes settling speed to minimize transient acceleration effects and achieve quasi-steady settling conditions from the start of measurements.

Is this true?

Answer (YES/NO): NO